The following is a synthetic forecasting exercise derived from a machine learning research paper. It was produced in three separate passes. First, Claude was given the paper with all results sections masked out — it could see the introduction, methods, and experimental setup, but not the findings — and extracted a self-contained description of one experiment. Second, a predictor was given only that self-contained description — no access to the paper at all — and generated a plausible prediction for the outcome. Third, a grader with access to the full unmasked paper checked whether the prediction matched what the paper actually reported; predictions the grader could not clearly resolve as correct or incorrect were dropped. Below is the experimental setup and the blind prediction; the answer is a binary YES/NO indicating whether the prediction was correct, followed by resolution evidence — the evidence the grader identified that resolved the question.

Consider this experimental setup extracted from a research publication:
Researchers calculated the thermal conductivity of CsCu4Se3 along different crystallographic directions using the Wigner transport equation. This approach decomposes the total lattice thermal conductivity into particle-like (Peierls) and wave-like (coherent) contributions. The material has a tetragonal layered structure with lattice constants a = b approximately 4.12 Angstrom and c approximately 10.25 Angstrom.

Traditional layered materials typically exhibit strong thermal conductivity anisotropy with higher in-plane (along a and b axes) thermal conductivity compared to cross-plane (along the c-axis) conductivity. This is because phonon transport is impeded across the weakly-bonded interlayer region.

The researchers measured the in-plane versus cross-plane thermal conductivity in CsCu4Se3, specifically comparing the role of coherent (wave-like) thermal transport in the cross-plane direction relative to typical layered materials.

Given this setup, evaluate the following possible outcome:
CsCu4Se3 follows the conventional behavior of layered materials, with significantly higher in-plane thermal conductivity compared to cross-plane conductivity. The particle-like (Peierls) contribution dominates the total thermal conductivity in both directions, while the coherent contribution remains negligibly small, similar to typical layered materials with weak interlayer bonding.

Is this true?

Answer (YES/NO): NO